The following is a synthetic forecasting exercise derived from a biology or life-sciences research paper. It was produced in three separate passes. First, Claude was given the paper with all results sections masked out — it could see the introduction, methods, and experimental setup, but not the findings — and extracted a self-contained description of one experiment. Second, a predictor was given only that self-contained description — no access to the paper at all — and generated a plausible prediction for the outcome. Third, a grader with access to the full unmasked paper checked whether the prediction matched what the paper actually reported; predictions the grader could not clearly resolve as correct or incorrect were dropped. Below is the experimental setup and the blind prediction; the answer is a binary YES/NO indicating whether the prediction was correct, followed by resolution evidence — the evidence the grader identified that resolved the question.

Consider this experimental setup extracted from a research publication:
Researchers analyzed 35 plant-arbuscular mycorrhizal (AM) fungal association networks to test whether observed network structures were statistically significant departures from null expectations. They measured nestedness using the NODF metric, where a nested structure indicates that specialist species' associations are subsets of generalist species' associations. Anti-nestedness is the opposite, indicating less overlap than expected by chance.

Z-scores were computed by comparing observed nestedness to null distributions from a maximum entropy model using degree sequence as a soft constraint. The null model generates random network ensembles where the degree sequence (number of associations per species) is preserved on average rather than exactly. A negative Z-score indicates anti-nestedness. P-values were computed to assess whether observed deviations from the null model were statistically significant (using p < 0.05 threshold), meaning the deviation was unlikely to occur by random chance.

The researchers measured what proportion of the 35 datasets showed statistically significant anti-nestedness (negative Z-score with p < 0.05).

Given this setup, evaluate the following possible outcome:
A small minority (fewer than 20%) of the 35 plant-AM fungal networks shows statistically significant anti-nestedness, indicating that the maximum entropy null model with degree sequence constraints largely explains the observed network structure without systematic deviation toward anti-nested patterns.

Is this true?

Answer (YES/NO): NO